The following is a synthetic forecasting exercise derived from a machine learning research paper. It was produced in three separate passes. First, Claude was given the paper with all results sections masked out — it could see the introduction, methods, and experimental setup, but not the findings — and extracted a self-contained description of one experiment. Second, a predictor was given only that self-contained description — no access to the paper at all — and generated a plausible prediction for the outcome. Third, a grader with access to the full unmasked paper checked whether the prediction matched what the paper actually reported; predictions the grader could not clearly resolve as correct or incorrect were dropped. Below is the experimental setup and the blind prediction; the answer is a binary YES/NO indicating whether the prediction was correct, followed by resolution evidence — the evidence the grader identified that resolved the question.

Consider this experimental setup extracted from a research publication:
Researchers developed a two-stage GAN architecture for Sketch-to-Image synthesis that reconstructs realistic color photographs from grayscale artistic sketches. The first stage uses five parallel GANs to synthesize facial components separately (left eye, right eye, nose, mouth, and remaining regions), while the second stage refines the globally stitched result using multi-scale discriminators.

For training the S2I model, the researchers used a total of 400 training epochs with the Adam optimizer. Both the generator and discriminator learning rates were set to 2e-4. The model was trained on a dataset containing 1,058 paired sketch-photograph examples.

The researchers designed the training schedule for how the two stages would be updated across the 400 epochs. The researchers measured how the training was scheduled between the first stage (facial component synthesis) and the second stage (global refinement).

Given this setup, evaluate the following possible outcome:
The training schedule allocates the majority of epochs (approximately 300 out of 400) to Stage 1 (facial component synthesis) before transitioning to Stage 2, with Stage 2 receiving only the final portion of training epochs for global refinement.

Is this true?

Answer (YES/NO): NO